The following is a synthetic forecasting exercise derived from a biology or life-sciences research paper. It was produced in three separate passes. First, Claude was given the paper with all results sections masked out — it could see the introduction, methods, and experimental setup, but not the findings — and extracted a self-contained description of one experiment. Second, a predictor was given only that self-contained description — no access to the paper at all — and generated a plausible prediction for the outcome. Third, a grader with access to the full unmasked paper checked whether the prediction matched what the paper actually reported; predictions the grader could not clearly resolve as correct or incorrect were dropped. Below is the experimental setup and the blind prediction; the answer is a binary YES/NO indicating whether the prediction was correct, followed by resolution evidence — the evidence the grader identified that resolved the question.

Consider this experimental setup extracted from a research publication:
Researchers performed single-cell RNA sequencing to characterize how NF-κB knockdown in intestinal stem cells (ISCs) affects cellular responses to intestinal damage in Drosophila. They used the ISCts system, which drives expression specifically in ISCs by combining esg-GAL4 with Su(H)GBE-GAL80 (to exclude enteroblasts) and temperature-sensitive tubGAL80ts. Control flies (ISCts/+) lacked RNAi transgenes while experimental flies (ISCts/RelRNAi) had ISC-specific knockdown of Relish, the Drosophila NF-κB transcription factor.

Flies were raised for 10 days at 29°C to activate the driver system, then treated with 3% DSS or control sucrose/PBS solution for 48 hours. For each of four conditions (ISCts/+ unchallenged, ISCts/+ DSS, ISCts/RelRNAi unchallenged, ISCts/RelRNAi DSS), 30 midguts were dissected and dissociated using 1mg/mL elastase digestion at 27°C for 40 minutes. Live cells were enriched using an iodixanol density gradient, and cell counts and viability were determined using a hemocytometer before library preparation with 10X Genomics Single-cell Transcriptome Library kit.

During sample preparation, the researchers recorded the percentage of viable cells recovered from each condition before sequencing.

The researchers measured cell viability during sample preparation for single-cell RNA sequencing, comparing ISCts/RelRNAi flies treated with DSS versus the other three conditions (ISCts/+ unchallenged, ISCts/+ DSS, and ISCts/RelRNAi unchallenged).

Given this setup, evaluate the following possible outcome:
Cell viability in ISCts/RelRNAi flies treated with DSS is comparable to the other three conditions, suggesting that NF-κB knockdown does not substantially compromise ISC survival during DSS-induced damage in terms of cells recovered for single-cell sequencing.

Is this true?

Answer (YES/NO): NO